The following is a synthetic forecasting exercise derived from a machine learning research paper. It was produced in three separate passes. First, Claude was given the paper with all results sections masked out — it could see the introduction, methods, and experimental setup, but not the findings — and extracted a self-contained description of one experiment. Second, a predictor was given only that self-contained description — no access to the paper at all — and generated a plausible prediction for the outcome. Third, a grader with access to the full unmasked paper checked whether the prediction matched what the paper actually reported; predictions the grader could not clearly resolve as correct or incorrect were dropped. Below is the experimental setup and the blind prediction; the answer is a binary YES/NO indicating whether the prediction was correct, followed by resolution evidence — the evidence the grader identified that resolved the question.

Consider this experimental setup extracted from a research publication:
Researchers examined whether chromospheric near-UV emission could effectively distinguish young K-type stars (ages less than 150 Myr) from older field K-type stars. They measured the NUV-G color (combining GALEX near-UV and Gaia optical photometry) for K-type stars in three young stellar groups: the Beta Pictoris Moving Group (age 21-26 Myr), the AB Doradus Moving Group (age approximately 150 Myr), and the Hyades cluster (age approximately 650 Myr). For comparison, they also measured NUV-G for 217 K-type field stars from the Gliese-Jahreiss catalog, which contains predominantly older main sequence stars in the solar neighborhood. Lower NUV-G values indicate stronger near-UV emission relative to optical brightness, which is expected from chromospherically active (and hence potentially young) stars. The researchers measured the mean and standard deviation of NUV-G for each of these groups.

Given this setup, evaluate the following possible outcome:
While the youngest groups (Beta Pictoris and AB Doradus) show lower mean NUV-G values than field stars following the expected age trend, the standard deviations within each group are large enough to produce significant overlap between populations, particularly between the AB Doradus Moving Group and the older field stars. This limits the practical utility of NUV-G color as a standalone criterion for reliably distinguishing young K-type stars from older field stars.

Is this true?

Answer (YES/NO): YES